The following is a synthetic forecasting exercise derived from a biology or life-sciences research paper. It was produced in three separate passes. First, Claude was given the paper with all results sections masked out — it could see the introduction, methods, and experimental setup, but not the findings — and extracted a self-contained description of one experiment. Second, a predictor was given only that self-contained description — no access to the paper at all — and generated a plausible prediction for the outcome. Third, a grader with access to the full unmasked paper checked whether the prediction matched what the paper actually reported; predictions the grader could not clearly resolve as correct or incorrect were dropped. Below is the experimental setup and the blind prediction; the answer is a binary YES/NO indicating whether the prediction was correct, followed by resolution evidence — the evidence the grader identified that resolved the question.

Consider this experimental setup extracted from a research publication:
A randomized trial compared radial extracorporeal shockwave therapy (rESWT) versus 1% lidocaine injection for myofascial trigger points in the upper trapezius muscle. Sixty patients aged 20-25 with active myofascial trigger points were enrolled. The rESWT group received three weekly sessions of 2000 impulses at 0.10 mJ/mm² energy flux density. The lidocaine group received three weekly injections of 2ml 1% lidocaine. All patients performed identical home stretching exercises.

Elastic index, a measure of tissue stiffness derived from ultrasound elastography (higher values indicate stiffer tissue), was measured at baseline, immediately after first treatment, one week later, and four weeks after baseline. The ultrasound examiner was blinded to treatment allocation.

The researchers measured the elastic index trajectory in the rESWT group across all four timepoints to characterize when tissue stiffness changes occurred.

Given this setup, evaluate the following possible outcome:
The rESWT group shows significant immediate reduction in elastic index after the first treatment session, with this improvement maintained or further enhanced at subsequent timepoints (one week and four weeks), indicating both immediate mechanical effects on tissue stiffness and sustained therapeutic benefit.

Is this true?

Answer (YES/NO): NO